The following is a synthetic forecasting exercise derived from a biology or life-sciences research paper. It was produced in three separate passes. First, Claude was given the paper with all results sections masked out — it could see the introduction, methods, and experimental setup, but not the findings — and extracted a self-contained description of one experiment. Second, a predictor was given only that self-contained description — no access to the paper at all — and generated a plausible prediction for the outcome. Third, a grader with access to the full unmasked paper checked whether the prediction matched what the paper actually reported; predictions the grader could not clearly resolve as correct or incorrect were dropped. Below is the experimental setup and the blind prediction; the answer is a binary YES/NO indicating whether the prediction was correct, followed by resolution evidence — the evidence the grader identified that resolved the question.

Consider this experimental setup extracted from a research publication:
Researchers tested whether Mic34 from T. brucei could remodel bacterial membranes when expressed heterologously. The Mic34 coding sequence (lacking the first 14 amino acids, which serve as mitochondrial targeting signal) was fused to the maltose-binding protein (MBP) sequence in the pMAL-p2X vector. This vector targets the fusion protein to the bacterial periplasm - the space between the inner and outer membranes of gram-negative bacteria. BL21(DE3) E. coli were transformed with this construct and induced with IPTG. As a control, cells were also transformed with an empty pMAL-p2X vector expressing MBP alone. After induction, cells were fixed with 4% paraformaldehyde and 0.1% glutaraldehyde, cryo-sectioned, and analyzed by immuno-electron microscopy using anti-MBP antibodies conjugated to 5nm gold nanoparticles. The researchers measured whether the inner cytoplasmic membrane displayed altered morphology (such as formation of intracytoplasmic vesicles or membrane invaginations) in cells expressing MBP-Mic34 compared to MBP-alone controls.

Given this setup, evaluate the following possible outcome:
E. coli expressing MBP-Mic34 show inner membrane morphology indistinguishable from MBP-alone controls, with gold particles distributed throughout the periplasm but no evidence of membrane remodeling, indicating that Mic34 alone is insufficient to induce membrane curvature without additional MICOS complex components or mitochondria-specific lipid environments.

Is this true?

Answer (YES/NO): NO